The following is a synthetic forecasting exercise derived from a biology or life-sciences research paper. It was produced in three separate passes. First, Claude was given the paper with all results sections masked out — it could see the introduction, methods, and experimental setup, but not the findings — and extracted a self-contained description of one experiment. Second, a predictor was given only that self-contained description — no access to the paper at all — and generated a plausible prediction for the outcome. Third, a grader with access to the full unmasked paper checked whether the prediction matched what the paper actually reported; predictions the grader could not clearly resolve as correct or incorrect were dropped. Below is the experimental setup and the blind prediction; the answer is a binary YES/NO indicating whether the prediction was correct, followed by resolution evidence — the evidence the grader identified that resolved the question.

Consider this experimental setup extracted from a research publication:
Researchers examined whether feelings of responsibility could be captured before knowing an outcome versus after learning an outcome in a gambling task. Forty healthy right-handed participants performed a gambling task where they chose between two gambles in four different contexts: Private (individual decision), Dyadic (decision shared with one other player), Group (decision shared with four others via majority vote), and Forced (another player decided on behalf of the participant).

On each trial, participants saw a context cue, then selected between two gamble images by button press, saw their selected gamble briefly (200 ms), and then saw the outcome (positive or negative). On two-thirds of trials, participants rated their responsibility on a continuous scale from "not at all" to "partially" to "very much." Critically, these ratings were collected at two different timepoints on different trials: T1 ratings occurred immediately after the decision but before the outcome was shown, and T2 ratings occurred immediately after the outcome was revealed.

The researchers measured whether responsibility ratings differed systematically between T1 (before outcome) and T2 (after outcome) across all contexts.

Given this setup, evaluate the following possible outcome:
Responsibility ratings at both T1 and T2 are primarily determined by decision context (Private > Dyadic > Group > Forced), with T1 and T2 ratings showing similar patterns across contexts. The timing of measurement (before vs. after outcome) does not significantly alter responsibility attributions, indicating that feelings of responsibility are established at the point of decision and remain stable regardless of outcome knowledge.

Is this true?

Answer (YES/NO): NO